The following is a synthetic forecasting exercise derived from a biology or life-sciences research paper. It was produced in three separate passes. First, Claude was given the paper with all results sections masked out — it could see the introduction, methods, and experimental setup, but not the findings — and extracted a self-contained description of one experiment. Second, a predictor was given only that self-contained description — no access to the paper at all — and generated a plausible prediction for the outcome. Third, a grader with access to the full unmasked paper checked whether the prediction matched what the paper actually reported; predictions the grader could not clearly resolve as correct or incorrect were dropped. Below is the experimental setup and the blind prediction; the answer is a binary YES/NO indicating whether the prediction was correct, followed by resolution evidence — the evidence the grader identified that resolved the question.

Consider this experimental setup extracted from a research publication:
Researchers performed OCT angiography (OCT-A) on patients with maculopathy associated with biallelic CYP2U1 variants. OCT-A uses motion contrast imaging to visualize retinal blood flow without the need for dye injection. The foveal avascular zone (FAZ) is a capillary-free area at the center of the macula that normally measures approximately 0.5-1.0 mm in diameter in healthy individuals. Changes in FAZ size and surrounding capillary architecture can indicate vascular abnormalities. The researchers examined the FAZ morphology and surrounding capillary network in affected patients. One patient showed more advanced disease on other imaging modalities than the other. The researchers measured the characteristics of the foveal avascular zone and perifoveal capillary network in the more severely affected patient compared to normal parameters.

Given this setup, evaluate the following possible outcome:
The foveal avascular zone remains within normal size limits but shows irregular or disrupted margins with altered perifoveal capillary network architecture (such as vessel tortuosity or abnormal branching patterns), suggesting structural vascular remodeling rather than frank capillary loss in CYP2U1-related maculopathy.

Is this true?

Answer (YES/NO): NO